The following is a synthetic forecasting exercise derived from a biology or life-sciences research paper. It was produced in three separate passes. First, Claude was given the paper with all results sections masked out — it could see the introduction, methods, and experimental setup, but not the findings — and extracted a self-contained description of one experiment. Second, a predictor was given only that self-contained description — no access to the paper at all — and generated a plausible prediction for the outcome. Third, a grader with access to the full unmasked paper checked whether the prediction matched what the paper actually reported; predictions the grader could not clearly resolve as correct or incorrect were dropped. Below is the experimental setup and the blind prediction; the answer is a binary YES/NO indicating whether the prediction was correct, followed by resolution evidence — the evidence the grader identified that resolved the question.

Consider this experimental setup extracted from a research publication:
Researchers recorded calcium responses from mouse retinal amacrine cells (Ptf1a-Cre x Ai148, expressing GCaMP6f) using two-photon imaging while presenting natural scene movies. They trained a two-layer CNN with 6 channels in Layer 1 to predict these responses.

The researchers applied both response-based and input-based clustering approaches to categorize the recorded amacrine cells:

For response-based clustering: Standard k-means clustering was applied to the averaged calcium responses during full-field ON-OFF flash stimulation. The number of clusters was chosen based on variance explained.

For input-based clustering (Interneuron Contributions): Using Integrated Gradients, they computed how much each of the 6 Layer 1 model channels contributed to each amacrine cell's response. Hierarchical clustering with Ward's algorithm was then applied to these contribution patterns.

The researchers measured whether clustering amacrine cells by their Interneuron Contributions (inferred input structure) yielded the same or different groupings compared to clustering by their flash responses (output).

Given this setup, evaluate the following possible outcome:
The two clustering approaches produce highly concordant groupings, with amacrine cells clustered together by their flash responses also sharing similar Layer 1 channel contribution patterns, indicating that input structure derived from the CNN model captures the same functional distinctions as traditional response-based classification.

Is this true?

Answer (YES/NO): NO